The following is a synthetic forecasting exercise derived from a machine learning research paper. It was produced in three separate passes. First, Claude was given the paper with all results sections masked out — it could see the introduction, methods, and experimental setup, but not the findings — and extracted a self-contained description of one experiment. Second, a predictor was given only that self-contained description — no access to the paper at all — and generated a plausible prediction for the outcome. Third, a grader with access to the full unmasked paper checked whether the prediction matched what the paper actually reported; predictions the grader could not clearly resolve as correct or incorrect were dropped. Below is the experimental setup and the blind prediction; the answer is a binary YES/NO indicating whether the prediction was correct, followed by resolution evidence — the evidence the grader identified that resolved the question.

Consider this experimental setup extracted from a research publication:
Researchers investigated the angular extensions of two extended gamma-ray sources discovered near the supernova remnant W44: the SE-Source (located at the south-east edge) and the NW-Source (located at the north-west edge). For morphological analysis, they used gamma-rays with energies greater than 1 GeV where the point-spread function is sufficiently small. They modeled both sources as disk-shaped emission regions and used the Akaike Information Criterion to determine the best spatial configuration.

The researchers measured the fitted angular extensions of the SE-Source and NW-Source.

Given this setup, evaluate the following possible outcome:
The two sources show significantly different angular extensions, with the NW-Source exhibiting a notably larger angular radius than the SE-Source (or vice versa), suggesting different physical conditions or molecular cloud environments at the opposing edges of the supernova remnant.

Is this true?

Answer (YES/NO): YES